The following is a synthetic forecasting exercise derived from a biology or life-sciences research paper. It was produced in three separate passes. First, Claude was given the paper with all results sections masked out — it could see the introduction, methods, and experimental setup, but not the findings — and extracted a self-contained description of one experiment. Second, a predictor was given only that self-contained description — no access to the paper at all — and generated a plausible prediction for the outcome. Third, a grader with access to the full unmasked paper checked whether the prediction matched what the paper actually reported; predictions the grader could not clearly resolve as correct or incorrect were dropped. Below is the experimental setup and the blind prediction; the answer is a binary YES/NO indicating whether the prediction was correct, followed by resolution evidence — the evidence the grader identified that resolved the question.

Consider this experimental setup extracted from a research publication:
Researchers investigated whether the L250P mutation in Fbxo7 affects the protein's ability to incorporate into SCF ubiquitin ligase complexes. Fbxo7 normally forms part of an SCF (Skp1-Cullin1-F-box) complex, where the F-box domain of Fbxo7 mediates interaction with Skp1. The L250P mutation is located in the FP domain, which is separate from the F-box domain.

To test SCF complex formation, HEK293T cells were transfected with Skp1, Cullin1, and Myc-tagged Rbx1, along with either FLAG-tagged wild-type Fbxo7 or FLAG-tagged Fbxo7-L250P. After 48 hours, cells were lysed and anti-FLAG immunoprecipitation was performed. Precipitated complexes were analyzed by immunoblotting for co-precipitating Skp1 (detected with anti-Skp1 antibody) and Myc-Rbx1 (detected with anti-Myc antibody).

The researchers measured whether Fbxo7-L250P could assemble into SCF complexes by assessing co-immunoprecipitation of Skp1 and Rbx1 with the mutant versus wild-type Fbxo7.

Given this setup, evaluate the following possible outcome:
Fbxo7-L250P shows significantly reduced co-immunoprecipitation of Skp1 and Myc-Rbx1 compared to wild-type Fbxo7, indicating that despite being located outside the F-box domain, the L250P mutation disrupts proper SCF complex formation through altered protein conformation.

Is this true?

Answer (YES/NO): NO